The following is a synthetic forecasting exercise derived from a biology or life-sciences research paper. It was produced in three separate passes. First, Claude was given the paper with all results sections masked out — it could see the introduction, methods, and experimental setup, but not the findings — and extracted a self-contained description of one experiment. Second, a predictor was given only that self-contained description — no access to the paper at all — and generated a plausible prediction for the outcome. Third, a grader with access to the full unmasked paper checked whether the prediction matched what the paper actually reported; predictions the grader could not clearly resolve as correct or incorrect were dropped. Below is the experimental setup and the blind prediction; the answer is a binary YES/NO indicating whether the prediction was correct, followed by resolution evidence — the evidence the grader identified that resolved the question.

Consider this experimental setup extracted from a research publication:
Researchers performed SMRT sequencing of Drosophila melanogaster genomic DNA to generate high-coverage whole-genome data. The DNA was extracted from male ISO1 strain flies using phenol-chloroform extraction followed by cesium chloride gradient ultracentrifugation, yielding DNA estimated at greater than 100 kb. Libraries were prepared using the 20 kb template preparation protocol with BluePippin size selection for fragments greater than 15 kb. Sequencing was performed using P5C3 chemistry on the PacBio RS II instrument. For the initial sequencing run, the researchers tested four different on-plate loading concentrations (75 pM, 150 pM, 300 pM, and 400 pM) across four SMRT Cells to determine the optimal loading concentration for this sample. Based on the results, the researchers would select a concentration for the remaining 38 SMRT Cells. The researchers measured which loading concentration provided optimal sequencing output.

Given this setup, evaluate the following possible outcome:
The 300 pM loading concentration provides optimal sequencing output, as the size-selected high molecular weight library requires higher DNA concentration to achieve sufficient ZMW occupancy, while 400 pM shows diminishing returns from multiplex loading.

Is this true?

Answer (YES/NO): NO